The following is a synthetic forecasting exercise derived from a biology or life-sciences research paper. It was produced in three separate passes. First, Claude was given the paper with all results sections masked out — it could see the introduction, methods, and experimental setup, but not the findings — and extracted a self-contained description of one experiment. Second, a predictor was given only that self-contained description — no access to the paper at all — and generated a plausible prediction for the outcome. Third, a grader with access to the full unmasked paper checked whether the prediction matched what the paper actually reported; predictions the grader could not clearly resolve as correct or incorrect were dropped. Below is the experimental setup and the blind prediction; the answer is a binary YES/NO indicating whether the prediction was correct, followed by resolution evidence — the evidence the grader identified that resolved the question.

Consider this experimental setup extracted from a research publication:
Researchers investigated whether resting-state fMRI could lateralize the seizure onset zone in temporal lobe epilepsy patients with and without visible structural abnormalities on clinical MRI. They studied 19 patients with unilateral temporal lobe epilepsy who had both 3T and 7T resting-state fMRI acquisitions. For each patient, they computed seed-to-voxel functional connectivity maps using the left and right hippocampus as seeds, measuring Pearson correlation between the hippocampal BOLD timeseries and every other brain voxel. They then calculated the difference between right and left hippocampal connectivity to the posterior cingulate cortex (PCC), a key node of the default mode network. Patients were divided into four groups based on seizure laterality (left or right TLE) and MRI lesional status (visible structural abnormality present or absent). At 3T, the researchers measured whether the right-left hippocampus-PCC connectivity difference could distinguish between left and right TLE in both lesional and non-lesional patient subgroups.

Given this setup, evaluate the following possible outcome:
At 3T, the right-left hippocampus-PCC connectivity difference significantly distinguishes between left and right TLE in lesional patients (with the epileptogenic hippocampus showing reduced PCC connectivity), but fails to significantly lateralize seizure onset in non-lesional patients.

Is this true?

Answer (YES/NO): YES